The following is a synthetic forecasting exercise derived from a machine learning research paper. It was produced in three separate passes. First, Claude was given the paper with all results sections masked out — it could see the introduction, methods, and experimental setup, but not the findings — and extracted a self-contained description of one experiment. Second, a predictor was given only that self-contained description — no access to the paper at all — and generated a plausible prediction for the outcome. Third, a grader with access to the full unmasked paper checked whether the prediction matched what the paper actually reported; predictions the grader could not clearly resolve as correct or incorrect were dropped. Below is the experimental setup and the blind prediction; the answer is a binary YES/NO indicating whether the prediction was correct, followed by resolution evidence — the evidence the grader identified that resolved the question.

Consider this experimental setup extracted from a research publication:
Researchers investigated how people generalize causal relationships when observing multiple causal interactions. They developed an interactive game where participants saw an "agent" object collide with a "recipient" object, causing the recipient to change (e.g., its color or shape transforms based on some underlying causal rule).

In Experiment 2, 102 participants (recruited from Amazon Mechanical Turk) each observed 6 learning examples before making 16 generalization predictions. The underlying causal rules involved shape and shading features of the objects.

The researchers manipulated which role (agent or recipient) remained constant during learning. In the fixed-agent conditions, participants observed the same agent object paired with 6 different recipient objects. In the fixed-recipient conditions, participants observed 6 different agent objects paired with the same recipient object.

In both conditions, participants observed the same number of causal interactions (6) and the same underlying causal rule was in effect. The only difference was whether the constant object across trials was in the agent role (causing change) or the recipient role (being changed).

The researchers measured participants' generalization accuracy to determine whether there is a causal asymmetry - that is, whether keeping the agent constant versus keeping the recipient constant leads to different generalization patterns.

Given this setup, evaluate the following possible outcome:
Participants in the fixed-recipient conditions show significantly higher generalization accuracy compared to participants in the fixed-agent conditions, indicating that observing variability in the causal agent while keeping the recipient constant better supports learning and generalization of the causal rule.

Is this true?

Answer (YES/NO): NO